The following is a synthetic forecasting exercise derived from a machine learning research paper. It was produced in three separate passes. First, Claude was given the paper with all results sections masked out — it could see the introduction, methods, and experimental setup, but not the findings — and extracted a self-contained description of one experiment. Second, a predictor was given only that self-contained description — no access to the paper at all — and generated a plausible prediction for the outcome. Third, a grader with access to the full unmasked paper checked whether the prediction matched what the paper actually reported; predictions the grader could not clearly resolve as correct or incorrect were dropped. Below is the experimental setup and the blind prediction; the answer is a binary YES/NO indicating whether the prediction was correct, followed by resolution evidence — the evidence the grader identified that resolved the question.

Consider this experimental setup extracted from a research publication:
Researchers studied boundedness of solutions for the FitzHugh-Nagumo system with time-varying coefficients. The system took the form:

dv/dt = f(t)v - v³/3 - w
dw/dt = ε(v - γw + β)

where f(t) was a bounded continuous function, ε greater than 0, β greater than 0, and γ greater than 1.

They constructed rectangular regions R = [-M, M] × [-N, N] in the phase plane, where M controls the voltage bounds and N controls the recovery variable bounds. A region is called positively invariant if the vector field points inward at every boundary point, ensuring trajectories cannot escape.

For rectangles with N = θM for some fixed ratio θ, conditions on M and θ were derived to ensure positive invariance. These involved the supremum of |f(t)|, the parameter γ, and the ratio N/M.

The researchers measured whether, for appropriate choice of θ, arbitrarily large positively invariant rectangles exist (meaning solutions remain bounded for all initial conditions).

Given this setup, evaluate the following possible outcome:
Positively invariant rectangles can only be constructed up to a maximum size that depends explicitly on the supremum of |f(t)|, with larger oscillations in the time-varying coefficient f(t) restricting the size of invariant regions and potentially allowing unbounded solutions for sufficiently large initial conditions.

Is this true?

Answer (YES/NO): NO